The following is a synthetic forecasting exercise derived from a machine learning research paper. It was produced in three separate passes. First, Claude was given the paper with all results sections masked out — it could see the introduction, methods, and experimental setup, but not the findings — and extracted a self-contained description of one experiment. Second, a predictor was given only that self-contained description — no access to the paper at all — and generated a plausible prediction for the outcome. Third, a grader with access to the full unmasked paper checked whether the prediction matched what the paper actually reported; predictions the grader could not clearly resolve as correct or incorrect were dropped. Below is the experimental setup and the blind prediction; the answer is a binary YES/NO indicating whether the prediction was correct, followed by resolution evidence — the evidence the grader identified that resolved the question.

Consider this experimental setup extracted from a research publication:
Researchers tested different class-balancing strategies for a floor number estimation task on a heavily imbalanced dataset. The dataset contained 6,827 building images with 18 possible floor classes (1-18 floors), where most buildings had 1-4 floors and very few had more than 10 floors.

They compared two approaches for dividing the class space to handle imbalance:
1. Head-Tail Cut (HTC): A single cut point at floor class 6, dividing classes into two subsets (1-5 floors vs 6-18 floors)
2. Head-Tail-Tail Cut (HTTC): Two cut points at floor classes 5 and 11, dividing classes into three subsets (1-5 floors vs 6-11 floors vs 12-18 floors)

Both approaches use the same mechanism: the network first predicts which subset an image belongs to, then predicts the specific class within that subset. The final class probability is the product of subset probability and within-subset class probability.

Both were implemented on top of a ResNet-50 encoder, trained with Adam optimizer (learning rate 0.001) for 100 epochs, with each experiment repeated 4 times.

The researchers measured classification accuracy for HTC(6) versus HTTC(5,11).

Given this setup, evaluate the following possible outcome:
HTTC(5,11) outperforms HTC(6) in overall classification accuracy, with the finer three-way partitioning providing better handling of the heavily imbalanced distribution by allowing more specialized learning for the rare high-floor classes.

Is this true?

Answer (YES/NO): YES